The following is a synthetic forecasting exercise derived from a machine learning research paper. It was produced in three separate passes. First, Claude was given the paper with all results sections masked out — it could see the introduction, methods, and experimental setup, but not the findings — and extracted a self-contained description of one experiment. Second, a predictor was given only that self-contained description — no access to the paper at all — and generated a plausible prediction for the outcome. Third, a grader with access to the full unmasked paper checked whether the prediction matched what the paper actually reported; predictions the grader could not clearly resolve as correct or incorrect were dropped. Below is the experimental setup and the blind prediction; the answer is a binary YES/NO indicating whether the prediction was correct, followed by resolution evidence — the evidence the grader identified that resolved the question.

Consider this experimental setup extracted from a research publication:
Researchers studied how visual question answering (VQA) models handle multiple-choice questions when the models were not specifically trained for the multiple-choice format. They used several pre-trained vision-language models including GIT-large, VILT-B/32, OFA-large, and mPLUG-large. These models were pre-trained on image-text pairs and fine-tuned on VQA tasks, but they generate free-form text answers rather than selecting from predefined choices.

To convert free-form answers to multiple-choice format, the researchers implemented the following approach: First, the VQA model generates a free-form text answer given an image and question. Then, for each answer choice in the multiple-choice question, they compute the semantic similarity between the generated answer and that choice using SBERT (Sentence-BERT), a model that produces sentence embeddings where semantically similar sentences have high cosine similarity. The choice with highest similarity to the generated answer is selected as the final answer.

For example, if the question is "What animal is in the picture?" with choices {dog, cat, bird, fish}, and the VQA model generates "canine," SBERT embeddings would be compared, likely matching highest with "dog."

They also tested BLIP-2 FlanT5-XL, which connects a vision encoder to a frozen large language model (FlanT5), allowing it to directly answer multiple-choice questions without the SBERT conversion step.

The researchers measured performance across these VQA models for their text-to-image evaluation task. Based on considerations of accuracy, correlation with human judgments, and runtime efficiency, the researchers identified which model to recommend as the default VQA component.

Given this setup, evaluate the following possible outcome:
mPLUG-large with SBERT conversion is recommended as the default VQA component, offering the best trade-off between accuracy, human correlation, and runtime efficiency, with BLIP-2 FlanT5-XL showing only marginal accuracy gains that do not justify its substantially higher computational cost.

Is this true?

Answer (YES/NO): NO